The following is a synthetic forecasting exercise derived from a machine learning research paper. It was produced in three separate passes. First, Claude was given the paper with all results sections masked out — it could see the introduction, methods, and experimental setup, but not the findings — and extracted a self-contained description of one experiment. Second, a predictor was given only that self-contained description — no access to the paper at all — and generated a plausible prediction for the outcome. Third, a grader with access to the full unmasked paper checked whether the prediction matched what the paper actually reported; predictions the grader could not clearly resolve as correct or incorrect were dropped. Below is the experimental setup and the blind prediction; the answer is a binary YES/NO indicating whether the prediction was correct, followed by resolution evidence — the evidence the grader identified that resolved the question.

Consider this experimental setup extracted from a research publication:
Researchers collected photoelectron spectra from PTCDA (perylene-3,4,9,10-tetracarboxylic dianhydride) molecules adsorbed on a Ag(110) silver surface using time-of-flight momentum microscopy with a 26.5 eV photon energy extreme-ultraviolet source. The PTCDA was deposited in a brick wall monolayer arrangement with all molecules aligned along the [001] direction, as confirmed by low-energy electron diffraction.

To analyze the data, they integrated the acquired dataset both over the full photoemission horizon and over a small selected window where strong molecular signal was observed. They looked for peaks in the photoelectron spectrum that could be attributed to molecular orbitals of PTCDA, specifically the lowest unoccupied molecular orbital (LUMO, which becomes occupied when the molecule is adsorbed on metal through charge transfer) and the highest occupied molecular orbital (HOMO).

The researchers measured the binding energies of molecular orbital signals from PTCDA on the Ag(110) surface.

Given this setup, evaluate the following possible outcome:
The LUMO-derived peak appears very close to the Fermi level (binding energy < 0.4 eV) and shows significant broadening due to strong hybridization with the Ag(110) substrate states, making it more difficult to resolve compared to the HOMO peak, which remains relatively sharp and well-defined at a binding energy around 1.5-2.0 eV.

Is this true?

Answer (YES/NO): NO